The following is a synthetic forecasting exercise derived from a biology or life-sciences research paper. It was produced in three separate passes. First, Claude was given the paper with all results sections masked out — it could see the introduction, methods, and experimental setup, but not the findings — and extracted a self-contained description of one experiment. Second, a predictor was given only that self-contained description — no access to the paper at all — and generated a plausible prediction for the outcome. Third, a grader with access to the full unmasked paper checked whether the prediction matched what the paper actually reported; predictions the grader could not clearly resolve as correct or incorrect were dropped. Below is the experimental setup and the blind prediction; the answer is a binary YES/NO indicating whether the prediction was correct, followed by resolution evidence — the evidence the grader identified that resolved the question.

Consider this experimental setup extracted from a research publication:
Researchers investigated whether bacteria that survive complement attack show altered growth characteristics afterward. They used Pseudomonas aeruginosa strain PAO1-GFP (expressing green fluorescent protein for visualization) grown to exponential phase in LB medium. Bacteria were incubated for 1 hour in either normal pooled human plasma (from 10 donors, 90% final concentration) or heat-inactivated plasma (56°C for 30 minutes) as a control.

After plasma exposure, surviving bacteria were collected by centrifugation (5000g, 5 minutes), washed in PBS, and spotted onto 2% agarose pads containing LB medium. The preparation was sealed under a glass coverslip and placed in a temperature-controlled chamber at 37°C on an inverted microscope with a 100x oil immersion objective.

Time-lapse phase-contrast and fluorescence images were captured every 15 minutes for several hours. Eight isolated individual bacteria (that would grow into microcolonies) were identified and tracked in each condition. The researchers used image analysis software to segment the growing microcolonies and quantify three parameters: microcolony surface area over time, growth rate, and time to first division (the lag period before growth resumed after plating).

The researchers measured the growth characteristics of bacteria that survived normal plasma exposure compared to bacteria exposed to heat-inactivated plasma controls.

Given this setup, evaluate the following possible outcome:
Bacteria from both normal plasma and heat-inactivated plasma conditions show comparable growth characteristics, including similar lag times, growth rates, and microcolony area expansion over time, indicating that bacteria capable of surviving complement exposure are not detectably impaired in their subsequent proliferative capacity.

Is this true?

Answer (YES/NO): YES